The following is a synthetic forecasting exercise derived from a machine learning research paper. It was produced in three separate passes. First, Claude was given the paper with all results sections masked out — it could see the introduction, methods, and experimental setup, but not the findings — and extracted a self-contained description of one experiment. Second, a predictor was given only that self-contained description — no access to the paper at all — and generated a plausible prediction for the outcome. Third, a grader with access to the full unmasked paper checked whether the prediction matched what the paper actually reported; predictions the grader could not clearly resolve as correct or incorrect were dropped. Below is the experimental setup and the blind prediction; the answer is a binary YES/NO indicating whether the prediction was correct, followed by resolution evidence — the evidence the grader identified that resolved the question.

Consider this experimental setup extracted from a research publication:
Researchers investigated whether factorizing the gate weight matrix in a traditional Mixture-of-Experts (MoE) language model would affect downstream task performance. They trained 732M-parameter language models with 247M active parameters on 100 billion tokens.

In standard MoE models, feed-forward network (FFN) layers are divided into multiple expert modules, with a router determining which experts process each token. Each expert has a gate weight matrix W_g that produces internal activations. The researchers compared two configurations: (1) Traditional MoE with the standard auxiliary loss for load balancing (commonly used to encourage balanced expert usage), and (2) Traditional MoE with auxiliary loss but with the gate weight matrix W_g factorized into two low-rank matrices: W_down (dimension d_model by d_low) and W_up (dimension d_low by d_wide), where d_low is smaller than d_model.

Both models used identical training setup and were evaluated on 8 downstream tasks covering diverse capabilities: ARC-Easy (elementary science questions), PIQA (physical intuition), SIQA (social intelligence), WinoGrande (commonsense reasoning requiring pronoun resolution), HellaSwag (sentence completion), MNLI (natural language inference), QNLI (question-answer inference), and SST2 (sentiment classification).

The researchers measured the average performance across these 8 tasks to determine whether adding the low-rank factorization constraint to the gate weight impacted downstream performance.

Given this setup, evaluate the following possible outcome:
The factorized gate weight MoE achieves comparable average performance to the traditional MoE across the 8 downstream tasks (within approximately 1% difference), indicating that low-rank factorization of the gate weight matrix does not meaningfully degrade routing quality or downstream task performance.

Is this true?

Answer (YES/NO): YES